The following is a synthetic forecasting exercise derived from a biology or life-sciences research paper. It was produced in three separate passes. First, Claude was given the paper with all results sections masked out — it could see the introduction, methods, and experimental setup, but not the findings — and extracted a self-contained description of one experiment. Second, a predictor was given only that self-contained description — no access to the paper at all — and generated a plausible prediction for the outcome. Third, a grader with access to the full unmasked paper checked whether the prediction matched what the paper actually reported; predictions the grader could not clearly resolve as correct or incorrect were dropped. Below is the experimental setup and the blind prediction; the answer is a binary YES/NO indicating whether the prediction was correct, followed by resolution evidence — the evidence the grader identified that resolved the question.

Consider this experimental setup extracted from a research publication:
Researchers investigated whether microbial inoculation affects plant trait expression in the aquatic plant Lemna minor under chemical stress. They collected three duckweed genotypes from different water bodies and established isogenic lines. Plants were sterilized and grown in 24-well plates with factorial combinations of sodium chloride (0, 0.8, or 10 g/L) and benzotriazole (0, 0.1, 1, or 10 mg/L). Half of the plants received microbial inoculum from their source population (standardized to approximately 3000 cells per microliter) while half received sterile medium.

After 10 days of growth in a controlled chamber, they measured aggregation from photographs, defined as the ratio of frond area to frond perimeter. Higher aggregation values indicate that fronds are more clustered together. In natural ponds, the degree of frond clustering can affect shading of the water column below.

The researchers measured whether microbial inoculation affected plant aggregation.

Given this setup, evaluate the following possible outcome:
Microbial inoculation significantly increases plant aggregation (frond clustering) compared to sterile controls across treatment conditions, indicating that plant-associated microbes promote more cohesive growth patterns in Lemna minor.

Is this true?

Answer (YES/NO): NO